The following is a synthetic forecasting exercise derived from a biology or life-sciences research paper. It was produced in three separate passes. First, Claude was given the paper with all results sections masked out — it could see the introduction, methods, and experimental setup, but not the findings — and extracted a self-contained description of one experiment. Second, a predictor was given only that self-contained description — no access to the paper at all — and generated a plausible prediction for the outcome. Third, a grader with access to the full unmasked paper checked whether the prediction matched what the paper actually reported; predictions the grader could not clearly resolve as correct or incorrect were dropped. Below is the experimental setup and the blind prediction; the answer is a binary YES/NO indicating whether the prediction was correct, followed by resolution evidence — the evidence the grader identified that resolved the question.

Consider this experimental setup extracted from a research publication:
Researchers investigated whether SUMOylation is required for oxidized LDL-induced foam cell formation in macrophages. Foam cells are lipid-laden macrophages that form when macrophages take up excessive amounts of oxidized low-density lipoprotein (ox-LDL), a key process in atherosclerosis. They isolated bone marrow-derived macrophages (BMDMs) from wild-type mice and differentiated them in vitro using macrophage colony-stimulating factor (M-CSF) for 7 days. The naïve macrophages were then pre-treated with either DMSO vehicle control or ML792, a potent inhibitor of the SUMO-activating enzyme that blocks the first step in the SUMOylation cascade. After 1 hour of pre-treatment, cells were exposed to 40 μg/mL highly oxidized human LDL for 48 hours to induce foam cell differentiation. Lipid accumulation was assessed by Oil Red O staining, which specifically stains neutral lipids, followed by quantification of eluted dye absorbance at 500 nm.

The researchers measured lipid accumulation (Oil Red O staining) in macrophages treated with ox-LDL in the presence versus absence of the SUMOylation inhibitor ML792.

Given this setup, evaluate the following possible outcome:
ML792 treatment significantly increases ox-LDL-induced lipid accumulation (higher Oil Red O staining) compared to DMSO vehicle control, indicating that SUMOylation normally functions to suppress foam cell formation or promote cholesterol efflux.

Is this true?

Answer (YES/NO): NO